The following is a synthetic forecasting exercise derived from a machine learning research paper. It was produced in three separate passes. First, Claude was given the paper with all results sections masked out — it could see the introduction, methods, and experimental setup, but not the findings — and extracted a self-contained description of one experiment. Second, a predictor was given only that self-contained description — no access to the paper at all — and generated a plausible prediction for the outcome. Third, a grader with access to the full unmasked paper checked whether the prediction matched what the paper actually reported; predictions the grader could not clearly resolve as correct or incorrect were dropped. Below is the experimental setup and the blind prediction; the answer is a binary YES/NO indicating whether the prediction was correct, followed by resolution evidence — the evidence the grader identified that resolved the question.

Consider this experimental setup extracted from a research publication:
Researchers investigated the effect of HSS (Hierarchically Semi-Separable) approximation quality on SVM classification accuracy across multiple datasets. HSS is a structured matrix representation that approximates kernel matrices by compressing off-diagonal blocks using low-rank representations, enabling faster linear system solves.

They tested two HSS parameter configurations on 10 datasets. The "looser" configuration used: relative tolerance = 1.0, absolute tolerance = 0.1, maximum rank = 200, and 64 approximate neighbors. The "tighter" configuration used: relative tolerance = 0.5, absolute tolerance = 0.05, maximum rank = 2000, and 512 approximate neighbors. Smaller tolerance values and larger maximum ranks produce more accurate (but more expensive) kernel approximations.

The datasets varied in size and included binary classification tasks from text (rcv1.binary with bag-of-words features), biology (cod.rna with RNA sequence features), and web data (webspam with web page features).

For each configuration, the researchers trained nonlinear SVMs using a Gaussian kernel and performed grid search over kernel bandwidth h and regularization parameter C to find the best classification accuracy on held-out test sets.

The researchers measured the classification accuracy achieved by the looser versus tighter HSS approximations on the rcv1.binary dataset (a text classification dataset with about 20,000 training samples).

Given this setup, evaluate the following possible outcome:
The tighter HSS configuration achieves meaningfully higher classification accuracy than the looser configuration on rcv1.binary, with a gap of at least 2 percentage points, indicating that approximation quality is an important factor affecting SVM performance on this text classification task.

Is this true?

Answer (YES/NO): NO